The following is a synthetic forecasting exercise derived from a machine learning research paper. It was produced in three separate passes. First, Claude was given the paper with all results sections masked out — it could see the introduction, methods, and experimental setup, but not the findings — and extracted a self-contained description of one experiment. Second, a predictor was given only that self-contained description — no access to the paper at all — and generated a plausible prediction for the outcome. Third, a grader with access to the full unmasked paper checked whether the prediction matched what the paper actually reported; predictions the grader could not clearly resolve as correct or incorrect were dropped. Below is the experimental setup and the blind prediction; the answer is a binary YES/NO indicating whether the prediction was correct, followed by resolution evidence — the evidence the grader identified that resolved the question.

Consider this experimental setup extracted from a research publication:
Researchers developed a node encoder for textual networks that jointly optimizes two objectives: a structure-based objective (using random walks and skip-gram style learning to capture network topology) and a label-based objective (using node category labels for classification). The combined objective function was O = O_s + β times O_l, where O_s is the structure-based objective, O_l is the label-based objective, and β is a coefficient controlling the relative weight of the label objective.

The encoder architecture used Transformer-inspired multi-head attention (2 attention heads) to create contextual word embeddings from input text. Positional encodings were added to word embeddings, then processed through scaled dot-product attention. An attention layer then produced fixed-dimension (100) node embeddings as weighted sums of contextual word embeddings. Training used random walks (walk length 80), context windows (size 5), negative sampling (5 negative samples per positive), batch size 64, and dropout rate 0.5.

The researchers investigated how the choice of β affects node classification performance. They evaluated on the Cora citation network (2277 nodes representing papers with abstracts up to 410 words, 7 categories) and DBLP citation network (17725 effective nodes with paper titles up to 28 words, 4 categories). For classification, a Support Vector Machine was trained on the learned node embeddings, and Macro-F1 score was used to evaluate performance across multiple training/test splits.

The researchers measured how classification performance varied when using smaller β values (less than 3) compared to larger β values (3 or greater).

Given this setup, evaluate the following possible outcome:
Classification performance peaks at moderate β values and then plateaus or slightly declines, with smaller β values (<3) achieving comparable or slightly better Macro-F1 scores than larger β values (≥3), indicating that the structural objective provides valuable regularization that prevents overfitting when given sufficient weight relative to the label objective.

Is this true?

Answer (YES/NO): NO